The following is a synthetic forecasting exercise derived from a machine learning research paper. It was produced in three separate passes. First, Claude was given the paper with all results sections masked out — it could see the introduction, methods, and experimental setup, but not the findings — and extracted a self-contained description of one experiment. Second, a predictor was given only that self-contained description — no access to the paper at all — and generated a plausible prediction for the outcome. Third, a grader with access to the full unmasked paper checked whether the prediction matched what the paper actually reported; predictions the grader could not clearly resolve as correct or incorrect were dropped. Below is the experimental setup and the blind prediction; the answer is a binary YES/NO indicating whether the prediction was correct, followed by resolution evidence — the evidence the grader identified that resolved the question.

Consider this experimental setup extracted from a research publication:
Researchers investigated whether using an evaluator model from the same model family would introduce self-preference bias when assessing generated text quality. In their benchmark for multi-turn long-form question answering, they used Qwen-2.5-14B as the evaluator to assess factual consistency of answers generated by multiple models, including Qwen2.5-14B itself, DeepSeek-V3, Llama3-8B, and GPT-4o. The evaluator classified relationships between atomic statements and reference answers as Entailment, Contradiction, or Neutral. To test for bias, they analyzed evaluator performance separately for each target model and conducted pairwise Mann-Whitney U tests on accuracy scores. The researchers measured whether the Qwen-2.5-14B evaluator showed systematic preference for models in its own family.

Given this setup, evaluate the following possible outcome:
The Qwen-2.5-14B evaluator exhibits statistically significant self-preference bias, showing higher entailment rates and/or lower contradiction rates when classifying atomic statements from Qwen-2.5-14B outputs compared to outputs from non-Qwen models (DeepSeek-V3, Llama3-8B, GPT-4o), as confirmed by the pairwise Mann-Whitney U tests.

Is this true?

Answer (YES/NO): NO